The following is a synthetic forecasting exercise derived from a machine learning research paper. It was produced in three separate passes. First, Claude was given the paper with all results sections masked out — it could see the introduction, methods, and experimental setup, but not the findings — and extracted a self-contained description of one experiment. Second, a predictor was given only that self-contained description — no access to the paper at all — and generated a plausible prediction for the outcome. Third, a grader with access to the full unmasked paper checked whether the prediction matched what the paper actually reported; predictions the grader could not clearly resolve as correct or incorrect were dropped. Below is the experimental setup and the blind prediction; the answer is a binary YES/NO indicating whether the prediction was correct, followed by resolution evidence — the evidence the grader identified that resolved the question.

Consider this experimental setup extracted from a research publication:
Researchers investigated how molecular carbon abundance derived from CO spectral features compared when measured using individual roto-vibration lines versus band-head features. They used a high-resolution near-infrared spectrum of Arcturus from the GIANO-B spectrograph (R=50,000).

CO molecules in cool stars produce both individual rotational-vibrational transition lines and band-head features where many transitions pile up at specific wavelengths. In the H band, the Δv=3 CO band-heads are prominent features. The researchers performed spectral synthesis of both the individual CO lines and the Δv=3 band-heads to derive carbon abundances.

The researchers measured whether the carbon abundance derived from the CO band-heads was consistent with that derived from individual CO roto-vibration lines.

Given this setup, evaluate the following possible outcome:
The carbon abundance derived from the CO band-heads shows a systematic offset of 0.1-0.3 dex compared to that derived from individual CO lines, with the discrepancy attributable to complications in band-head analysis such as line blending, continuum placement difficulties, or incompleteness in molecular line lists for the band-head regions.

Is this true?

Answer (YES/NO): NO